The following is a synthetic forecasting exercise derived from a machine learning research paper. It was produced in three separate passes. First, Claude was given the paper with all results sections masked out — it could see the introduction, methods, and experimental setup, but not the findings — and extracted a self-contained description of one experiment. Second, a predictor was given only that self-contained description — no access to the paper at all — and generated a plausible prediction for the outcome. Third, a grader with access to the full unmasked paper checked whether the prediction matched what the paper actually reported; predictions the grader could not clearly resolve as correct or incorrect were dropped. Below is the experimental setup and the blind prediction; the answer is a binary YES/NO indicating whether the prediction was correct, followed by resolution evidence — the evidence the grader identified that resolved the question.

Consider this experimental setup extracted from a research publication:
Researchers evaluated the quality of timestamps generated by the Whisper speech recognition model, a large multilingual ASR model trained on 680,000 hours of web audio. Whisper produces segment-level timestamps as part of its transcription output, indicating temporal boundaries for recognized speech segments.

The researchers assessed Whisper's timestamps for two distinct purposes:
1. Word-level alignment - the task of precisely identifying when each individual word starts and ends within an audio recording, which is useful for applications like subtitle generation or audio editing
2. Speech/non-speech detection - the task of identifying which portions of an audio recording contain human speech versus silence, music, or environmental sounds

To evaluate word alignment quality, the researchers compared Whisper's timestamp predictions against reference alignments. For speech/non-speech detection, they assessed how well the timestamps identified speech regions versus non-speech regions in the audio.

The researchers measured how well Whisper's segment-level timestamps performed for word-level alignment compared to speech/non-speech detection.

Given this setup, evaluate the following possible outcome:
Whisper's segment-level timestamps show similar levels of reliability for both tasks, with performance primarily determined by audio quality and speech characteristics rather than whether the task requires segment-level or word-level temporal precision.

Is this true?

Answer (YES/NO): NO